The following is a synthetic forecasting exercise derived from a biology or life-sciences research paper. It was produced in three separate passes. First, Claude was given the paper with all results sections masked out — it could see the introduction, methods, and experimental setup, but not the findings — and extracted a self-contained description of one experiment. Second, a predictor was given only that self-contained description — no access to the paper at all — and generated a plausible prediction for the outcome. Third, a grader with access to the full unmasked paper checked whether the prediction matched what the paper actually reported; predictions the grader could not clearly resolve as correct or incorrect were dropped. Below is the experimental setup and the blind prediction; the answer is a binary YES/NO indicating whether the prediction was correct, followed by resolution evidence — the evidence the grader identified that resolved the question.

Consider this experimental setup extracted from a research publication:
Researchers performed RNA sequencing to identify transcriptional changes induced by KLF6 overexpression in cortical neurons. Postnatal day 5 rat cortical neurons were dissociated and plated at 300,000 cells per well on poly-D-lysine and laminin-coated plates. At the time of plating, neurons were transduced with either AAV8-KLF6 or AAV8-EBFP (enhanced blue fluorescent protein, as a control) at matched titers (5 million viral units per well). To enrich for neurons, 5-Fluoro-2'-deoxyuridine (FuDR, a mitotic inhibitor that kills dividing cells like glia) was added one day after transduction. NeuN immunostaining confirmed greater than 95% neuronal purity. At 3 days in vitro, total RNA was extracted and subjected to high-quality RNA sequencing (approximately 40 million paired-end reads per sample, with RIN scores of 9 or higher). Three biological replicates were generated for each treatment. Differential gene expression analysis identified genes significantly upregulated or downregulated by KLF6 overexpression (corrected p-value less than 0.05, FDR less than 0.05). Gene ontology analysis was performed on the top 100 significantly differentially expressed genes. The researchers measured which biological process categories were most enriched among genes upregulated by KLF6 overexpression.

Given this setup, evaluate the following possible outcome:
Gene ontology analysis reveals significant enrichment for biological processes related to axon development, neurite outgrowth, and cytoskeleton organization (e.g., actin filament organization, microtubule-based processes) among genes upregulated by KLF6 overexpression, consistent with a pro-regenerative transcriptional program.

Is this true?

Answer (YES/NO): YES